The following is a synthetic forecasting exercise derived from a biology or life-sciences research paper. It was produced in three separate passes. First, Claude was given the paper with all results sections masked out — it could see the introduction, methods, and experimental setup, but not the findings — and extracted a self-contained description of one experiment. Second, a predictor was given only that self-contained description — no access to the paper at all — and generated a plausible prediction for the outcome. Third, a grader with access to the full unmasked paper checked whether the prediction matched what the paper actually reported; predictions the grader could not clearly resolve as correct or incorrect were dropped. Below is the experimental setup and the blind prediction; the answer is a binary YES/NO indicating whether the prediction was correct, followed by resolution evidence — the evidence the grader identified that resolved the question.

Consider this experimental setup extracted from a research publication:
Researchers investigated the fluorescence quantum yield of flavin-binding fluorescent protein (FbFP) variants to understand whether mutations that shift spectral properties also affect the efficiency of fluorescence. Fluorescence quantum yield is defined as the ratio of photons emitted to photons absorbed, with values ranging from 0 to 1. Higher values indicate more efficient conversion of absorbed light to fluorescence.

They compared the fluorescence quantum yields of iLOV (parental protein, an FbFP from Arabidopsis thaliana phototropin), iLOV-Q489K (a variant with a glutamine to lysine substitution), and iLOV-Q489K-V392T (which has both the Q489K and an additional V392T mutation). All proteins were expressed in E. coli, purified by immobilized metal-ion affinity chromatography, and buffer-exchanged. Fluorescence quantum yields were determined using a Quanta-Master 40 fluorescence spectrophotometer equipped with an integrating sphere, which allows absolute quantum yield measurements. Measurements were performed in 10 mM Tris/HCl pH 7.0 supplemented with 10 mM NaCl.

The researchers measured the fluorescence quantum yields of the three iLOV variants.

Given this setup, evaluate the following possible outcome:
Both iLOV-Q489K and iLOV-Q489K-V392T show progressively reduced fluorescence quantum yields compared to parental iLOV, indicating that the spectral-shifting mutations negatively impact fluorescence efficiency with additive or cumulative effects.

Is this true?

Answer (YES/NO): NO